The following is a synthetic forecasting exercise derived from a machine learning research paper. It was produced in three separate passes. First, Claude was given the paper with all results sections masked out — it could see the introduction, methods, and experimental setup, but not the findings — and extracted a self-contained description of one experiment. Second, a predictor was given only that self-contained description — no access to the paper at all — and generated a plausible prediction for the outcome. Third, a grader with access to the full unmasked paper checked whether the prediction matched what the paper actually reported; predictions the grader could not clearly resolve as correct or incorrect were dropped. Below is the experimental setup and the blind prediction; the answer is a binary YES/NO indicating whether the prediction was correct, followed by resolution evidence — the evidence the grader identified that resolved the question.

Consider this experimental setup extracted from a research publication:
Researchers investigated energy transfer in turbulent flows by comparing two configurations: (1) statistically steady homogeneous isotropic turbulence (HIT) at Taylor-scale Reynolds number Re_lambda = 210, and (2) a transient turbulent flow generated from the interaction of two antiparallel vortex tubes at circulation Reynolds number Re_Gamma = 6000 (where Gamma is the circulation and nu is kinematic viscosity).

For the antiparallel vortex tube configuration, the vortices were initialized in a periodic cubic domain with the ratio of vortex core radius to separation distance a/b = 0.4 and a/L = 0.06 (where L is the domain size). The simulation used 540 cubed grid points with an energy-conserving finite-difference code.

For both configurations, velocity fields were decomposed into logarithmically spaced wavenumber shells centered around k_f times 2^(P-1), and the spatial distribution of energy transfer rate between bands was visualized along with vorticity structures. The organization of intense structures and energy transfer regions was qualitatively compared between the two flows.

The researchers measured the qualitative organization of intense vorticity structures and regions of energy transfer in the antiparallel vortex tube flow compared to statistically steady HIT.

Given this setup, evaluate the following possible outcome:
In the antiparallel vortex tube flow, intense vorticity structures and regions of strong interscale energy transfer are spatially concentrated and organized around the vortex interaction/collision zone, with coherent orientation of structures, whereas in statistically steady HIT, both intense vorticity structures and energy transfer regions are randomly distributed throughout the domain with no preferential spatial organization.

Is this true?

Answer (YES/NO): NO